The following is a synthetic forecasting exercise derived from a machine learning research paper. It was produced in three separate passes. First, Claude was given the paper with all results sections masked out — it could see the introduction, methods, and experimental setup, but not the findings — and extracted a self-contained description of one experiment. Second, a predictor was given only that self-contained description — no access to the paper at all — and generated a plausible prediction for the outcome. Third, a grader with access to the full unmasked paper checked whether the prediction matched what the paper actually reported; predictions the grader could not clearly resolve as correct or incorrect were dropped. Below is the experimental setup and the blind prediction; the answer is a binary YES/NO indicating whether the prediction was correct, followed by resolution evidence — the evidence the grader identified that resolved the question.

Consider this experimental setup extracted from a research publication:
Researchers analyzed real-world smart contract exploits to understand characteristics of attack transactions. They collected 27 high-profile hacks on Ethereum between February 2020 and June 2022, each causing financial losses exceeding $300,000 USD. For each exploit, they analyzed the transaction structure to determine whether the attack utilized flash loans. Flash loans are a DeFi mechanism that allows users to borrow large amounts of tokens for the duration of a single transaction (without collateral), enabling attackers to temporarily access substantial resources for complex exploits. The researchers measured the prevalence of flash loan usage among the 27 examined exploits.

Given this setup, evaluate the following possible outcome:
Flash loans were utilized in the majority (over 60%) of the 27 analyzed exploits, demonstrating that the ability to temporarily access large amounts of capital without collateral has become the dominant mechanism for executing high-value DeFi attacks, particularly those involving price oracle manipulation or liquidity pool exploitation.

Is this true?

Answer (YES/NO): YES